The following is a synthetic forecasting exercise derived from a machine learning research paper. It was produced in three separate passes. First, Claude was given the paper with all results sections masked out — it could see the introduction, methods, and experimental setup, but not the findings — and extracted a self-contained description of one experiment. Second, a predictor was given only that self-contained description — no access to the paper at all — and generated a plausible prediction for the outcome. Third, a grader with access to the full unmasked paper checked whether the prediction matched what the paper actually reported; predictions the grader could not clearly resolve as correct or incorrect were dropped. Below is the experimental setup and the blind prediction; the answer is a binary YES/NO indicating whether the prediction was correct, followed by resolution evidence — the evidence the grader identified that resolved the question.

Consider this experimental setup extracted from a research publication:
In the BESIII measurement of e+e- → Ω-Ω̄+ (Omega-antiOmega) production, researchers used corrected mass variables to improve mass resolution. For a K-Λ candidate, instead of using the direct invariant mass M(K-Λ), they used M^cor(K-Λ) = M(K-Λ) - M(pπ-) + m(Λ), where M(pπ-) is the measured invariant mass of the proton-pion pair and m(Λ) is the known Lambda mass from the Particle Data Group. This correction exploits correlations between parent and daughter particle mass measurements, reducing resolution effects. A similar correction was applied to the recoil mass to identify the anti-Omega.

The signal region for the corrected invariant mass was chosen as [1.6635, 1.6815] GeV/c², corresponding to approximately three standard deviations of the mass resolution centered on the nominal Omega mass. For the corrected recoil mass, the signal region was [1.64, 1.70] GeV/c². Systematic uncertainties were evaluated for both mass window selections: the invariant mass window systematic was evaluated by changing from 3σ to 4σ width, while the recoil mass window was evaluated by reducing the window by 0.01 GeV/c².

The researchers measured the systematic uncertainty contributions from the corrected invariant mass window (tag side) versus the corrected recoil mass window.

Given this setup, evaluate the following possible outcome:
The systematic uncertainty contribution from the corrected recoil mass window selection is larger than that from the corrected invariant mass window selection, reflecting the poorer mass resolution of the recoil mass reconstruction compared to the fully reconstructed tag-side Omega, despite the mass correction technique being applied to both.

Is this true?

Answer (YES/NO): YES